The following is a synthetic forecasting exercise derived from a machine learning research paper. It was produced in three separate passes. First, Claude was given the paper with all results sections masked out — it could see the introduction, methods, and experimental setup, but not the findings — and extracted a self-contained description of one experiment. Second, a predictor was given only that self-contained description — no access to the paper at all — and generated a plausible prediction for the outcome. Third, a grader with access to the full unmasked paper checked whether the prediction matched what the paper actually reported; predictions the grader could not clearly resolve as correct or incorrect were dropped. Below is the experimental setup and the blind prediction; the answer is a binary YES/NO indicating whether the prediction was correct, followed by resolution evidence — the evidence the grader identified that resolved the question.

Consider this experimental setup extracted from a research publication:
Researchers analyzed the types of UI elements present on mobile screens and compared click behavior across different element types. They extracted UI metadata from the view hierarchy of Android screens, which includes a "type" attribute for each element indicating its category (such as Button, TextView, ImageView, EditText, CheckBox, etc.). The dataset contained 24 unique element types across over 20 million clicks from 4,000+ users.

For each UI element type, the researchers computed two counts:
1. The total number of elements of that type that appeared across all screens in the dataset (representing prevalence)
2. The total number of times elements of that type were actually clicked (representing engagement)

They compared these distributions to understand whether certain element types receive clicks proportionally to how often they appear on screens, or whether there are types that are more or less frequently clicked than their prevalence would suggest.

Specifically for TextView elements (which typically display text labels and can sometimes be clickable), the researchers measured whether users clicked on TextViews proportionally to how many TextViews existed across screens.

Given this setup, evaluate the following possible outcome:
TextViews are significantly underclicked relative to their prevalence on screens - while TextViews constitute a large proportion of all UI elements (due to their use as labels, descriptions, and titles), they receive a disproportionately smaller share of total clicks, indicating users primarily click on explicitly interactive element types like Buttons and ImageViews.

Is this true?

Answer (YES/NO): YES